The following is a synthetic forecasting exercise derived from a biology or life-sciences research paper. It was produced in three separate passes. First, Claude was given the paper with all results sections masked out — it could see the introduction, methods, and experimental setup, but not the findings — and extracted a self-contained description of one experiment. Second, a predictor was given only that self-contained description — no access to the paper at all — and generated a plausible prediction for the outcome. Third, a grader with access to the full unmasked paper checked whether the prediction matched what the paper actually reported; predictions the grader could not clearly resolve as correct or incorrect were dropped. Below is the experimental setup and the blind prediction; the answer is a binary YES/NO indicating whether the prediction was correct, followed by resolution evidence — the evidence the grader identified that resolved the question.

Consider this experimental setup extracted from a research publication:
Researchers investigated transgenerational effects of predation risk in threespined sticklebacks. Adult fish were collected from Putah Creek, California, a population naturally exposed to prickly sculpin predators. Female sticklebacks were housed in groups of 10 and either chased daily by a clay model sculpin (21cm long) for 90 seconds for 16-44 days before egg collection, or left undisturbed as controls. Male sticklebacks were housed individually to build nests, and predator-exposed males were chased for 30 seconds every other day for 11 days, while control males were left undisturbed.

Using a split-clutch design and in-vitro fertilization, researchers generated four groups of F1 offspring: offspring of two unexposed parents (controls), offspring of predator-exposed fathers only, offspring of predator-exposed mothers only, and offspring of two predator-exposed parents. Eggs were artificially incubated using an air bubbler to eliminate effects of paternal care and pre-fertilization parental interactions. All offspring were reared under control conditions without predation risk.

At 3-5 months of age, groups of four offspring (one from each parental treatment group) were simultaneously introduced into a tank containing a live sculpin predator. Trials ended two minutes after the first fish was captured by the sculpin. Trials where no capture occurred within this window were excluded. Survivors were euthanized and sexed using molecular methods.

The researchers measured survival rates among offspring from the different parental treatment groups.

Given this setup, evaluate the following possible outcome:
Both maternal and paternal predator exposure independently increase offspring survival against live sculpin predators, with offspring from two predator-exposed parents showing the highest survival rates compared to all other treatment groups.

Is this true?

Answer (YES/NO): NO